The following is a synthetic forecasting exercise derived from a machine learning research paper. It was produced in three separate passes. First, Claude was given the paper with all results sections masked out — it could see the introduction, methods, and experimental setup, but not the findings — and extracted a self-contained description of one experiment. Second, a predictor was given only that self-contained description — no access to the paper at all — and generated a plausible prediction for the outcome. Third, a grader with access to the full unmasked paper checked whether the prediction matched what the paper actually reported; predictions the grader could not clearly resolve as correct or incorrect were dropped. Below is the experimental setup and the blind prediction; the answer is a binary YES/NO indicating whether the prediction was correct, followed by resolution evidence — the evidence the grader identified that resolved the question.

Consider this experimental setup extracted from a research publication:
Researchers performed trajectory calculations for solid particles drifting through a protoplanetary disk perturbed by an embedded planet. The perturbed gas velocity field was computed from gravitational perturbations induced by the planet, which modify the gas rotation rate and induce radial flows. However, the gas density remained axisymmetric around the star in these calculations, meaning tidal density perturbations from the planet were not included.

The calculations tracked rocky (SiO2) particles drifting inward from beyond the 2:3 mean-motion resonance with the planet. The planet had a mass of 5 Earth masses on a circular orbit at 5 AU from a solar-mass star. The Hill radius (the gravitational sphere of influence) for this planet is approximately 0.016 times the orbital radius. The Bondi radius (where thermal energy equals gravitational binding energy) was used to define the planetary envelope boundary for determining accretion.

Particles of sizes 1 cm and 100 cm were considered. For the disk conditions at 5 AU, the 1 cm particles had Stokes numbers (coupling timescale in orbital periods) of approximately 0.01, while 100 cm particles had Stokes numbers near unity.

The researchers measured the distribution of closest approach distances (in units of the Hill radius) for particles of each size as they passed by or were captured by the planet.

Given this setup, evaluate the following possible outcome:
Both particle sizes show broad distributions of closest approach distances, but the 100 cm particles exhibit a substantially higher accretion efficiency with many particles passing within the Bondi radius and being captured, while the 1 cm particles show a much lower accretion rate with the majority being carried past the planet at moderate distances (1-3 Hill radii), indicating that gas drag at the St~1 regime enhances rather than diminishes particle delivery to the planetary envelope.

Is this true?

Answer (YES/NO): NO